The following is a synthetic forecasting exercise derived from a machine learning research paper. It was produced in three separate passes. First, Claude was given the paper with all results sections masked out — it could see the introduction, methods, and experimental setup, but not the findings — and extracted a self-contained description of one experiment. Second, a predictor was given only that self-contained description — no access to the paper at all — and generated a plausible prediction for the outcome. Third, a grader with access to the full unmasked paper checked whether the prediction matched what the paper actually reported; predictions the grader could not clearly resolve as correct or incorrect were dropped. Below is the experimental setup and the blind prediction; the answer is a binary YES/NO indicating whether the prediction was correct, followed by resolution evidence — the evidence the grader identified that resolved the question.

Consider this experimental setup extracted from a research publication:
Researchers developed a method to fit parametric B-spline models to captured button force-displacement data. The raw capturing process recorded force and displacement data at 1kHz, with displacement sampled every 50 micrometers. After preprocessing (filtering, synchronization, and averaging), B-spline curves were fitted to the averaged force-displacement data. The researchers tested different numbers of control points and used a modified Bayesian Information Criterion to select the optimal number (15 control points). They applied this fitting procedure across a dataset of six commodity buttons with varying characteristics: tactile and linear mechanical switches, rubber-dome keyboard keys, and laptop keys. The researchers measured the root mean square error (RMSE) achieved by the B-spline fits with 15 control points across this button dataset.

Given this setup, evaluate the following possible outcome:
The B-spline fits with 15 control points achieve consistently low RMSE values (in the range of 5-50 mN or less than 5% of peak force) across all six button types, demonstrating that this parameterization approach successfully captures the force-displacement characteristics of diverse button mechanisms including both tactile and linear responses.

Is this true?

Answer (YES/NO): NO